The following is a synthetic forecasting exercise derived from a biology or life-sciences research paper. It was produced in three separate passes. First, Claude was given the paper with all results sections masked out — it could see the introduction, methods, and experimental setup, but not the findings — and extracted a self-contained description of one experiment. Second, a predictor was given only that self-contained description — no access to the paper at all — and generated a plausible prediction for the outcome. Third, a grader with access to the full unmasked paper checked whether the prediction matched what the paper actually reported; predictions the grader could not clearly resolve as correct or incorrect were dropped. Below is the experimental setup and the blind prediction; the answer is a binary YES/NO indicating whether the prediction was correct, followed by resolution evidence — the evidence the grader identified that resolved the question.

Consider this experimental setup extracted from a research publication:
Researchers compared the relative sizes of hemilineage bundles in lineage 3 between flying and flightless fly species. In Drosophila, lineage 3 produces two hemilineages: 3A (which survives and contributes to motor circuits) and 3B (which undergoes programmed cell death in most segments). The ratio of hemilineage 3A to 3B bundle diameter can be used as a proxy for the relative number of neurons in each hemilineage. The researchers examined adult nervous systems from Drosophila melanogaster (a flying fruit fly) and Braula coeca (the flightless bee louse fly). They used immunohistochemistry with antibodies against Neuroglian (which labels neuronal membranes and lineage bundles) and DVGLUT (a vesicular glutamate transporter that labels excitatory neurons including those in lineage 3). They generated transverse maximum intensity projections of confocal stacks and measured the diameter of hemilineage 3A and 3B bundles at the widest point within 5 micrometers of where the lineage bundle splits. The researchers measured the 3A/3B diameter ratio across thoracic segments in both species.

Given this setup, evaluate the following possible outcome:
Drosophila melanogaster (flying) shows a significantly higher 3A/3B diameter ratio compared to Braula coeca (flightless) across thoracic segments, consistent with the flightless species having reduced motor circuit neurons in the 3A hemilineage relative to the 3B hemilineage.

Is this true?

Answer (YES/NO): NO